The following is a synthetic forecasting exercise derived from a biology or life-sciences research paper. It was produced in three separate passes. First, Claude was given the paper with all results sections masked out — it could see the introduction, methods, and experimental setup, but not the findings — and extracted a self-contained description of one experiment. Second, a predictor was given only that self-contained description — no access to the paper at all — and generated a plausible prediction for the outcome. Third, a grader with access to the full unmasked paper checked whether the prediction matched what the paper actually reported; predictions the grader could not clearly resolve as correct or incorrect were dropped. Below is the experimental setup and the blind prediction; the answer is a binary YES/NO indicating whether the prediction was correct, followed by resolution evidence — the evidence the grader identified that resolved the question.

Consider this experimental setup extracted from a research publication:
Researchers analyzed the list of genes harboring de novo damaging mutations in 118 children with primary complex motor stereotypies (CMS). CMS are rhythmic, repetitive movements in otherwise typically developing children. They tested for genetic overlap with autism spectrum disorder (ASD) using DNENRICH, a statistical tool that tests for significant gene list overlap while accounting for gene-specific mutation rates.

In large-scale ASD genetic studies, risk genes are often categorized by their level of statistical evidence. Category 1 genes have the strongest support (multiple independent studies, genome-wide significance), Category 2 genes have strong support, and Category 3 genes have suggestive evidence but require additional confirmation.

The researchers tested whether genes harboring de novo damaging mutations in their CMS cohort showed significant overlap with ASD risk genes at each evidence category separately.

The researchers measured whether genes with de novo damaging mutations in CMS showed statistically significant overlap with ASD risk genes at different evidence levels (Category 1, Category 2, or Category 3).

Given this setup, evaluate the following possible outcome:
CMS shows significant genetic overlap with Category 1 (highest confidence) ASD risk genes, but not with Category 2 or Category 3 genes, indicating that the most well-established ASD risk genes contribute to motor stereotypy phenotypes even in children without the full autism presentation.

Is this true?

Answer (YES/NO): NO